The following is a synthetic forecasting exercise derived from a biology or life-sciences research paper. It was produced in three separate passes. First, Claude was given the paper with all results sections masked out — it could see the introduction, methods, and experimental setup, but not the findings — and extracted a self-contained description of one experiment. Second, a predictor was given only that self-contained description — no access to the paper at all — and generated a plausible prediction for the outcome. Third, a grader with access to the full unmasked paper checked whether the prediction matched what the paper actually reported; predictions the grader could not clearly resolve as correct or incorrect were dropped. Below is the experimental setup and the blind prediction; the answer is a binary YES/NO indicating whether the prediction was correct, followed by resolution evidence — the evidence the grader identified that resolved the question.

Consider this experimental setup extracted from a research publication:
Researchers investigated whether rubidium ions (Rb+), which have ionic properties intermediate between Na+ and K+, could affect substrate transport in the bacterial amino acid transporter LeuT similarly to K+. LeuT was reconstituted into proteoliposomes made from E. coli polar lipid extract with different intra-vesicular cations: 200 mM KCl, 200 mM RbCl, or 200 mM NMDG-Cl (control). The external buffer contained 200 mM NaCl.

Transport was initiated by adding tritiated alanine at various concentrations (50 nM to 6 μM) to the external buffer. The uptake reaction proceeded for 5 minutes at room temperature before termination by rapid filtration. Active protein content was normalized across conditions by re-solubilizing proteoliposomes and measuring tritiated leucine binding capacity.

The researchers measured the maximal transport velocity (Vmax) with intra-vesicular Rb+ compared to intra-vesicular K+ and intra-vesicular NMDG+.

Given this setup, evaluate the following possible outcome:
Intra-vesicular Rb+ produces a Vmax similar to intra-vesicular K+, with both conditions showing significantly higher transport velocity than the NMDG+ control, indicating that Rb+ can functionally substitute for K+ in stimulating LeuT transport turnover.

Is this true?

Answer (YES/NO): YES